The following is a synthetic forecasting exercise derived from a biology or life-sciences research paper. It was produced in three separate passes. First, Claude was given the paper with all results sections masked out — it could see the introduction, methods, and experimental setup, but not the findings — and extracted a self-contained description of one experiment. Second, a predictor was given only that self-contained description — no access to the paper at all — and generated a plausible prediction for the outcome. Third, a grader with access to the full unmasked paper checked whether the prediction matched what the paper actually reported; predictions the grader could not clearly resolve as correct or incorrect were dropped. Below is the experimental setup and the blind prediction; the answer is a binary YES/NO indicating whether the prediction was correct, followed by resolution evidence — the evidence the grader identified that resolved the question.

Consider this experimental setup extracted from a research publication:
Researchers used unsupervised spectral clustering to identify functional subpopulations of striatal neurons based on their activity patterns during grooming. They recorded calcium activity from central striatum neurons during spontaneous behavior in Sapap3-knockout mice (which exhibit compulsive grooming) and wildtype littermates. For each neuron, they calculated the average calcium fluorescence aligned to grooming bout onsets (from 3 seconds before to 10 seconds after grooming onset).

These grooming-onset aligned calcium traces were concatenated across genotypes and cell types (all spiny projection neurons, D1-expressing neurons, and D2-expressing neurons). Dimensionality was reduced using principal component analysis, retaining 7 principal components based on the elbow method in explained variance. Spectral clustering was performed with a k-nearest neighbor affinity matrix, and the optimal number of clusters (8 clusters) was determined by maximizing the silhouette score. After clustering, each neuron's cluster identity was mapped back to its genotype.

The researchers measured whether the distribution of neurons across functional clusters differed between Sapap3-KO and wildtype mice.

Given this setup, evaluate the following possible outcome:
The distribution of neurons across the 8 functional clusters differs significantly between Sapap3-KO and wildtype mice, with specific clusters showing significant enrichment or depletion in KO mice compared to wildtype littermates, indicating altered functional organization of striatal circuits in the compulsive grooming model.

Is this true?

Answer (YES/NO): YES